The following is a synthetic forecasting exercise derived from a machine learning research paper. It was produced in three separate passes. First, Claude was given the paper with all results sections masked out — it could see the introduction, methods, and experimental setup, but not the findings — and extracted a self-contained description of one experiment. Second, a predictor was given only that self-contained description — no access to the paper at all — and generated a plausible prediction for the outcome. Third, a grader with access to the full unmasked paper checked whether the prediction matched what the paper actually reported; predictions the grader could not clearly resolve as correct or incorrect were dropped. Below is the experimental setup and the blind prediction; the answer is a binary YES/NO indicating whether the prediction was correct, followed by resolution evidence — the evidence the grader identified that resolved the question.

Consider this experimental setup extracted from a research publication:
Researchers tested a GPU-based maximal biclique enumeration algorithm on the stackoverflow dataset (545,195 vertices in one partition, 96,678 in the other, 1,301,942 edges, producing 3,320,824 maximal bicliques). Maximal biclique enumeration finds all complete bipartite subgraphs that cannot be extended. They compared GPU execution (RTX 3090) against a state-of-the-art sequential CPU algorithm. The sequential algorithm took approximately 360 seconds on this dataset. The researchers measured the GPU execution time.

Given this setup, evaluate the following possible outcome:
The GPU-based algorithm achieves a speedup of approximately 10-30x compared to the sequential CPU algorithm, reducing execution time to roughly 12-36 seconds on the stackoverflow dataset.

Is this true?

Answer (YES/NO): NO